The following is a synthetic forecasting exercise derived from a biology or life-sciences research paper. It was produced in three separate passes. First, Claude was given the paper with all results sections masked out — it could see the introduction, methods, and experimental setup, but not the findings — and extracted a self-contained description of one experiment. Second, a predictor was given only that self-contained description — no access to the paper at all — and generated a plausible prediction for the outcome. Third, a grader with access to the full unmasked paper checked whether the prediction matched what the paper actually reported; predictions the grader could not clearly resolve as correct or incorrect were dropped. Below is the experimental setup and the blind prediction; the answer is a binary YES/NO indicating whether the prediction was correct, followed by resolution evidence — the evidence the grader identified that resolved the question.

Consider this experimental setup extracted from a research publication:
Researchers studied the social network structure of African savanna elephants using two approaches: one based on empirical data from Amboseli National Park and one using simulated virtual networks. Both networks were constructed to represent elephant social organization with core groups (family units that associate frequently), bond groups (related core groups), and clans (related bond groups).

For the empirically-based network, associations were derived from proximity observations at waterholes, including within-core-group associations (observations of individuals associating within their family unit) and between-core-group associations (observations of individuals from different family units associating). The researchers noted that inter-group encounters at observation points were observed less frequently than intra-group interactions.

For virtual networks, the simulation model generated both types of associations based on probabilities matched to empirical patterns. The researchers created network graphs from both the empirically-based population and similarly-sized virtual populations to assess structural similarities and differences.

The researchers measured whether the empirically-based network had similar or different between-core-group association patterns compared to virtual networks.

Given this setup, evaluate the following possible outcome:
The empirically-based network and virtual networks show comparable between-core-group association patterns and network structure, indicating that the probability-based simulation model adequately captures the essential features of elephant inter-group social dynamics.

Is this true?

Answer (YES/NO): NO